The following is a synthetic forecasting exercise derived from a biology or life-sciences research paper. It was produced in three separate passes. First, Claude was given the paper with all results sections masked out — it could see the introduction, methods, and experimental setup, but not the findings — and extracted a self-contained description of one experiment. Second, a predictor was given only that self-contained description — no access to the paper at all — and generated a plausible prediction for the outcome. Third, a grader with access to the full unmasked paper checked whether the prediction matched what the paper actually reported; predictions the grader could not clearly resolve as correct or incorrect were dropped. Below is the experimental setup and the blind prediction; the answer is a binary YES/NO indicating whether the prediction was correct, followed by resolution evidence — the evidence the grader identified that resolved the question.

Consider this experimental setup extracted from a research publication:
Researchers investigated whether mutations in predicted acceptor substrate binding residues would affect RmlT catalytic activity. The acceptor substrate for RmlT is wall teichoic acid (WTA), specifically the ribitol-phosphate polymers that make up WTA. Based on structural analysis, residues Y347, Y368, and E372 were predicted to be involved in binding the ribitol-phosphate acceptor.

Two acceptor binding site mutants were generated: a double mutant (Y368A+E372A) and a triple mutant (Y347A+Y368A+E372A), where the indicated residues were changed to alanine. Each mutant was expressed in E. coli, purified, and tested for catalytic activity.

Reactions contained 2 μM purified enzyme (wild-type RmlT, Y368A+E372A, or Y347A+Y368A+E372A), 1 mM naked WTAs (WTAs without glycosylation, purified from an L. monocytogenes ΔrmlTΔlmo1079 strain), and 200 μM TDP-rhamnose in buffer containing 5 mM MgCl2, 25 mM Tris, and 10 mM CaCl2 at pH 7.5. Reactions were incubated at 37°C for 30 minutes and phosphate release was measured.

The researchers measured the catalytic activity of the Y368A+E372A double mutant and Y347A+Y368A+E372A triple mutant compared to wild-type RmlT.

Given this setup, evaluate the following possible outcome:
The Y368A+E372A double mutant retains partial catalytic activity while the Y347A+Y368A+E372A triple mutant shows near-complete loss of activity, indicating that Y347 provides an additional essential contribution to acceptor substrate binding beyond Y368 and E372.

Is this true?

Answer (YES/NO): NO